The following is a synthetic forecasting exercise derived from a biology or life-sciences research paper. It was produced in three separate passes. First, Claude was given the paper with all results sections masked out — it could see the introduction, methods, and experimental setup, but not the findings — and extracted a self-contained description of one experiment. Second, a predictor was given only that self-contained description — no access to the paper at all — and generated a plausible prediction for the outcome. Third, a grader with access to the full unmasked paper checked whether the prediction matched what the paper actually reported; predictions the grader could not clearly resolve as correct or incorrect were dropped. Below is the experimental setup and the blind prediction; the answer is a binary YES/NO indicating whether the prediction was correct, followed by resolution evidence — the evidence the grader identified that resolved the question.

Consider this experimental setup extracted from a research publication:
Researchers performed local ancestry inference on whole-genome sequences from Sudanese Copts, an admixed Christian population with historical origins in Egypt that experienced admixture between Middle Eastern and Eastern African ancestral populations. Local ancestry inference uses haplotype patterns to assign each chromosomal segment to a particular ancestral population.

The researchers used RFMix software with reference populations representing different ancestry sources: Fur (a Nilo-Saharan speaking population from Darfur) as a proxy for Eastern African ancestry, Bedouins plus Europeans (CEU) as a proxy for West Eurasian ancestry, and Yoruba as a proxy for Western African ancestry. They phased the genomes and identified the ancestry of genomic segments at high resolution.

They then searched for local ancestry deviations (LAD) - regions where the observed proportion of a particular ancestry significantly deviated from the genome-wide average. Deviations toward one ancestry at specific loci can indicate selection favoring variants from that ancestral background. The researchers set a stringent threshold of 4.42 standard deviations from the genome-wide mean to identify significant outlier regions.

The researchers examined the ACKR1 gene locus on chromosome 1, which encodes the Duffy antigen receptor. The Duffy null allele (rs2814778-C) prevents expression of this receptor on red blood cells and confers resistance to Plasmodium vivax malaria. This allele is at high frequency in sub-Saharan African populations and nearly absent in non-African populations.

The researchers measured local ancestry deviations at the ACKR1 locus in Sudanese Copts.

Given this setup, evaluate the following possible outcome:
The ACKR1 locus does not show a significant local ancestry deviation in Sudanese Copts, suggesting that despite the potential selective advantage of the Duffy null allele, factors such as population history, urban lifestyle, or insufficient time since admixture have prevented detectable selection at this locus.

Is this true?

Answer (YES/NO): NO